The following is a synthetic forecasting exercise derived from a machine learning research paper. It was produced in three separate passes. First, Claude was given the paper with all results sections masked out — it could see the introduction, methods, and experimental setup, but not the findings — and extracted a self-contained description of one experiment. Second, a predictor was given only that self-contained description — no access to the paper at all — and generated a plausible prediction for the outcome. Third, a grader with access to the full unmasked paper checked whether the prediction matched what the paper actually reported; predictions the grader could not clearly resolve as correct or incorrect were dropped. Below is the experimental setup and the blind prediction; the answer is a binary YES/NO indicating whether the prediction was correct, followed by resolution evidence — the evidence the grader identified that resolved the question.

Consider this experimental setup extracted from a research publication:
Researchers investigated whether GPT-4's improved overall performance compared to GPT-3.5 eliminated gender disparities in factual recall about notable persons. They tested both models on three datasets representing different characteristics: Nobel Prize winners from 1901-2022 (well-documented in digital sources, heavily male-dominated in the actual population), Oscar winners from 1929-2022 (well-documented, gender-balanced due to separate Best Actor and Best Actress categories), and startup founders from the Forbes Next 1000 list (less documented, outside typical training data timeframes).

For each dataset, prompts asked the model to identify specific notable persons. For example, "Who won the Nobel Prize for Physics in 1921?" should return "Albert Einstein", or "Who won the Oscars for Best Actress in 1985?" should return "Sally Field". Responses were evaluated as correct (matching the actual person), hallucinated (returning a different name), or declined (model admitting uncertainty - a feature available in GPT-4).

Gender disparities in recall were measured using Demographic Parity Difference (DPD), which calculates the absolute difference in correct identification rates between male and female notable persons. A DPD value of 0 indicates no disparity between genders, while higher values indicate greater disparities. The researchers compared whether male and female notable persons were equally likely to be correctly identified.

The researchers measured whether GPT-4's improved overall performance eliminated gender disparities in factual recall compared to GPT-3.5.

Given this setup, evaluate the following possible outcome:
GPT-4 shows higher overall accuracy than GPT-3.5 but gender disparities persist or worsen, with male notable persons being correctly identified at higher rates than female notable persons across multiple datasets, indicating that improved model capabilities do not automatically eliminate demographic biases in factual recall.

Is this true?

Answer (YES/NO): NO